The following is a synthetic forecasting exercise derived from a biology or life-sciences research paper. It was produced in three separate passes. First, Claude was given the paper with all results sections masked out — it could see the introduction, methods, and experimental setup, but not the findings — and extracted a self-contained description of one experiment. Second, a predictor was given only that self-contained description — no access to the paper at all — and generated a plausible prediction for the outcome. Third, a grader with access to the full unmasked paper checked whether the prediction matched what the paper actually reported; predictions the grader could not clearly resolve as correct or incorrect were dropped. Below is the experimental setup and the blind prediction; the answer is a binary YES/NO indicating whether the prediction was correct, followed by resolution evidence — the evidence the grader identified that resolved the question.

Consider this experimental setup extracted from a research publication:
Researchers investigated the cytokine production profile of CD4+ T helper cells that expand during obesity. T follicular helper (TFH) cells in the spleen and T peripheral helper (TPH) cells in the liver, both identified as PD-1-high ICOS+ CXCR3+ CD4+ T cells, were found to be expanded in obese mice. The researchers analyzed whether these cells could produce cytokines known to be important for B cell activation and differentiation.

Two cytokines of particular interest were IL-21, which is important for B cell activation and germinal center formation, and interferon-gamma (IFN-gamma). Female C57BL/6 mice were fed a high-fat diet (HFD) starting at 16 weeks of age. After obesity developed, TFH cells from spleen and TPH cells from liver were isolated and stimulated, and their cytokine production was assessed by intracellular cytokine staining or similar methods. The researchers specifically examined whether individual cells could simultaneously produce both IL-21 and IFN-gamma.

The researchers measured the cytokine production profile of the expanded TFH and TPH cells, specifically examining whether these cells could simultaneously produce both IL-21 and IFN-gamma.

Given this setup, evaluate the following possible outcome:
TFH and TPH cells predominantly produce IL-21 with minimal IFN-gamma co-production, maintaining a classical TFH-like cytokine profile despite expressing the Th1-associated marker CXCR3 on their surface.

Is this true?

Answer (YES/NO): NO